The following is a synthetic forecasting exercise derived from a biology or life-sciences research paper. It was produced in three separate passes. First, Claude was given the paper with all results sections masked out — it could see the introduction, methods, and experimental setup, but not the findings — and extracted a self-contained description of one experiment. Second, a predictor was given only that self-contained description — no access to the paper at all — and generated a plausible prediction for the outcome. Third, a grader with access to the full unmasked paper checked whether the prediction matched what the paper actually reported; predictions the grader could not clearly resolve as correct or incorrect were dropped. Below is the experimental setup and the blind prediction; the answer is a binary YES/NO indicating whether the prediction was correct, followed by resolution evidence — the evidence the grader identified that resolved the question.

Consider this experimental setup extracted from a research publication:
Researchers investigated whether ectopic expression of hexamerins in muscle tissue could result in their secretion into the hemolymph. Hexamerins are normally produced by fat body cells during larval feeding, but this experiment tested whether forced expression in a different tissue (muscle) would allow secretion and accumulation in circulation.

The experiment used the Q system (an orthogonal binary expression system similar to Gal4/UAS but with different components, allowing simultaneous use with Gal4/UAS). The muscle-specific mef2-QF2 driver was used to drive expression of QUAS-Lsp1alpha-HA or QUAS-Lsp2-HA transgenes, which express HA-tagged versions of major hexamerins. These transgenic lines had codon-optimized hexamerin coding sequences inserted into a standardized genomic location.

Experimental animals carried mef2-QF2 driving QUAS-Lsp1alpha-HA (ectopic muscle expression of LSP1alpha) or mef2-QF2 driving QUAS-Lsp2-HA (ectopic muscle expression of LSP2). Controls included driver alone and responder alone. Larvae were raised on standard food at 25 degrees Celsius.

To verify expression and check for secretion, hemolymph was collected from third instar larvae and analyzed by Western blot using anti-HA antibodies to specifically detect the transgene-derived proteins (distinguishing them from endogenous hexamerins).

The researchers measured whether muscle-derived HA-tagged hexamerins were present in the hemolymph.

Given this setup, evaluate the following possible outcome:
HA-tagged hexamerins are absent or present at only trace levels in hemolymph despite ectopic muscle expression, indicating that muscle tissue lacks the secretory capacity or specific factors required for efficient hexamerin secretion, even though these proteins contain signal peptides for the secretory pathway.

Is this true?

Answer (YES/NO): NO